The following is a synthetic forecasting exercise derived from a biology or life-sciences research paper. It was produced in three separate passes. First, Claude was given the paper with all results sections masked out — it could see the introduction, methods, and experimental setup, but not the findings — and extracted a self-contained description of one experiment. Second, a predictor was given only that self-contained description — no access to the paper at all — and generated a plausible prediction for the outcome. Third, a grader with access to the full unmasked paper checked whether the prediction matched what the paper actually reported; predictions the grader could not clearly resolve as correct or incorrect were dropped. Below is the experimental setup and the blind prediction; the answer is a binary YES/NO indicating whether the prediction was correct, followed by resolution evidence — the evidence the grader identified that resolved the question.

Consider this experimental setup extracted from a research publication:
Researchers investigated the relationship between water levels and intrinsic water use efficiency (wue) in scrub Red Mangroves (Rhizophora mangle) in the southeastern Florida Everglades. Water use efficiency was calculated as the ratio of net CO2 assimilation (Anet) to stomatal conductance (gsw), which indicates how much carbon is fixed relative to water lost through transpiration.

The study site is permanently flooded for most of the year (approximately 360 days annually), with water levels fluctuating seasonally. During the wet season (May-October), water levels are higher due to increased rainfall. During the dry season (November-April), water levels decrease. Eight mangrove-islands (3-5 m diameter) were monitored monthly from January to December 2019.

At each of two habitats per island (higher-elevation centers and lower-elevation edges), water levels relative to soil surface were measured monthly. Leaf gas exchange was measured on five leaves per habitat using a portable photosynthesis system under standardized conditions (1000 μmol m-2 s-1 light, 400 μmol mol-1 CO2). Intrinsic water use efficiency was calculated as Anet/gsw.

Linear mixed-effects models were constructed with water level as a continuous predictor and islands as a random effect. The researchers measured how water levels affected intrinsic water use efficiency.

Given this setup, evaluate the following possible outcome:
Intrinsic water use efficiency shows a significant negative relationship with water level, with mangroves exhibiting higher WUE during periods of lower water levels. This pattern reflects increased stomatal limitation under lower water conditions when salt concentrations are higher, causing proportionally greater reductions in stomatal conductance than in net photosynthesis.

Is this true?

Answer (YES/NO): NO